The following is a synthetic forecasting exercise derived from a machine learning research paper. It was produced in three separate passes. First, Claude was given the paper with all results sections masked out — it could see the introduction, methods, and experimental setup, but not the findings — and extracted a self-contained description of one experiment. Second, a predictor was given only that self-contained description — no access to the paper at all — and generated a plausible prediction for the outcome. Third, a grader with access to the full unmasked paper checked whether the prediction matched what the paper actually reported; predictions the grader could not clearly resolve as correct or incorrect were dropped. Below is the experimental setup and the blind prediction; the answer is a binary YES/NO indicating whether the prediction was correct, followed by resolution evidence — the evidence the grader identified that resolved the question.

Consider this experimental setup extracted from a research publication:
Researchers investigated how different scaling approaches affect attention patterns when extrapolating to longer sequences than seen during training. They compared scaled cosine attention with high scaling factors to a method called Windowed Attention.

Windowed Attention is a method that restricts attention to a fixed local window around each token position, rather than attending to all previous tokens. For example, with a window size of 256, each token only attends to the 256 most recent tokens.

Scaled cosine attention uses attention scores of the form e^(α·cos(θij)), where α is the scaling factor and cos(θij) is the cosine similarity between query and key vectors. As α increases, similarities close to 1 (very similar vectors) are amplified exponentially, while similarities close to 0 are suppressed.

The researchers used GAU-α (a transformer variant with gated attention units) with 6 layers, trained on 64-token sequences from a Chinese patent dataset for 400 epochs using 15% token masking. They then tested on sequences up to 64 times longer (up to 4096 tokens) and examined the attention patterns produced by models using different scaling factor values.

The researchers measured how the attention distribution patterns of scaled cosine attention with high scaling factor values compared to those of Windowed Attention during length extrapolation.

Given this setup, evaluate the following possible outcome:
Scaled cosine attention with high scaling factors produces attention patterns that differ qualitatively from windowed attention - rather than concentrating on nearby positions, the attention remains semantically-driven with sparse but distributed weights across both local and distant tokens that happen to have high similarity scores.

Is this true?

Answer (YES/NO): NO